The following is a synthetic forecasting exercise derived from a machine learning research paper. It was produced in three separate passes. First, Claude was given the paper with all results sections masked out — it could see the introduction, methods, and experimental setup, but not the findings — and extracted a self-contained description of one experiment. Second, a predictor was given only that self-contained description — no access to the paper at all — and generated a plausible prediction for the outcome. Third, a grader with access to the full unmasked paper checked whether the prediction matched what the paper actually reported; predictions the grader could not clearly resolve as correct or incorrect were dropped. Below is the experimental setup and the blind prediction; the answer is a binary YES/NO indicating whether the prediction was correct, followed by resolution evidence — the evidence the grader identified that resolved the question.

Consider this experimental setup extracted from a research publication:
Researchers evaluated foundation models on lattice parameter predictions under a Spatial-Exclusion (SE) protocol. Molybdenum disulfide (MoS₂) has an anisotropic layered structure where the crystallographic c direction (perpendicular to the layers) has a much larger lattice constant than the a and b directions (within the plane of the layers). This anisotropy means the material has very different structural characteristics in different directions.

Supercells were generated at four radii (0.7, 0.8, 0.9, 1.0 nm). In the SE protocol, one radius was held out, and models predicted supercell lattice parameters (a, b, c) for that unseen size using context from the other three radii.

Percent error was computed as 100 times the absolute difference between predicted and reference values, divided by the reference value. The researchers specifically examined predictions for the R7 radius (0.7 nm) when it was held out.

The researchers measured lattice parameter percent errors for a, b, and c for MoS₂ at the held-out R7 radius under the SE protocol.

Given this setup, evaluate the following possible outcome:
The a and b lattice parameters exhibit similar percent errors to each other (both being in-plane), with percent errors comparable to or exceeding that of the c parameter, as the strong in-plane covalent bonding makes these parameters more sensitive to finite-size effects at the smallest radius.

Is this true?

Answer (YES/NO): NO